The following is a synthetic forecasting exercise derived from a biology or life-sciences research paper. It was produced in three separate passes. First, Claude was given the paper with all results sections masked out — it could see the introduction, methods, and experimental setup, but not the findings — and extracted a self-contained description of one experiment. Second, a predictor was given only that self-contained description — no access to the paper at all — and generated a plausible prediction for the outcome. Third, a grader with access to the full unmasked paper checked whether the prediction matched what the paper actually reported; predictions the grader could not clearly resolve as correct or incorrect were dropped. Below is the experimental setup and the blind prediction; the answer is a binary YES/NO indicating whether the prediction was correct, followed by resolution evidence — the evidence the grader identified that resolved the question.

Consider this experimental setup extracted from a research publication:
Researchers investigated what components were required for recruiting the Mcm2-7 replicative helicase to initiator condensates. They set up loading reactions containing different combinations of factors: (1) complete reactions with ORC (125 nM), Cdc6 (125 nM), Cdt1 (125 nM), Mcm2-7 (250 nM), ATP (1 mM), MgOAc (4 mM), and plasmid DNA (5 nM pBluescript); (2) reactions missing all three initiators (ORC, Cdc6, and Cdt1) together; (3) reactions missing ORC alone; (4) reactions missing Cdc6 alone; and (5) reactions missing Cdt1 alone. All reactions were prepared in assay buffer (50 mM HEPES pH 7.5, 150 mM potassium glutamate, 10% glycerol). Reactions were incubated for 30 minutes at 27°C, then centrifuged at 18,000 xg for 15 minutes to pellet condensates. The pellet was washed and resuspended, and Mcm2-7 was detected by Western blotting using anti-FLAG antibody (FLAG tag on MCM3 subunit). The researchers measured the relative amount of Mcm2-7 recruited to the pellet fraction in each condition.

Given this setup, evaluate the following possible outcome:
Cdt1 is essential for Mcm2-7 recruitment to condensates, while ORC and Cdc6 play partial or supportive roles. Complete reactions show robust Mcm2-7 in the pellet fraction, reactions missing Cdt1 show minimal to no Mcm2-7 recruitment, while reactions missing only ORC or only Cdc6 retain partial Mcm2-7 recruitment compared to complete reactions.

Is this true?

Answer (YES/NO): NO